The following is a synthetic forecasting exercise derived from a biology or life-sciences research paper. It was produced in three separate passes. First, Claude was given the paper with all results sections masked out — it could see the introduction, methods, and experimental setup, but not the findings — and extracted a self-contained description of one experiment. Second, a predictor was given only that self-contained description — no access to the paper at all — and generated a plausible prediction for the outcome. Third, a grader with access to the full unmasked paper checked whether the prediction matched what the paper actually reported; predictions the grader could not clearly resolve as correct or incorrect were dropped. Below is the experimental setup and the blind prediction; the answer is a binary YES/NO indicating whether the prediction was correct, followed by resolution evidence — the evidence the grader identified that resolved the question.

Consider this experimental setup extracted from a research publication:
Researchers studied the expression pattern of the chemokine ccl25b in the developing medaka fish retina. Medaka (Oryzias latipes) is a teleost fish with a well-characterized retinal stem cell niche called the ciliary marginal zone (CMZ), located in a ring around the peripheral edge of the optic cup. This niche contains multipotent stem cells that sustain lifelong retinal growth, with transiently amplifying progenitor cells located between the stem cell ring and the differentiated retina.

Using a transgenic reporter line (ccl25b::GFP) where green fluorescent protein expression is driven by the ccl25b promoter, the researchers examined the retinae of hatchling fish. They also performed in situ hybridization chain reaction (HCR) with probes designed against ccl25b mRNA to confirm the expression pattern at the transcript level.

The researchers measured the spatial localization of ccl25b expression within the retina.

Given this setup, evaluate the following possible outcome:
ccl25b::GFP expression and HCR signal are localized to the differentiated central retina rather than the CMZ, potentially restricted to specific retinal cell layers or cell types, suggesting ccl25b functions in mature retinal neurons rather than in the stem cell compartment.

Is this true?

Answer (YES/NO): NO